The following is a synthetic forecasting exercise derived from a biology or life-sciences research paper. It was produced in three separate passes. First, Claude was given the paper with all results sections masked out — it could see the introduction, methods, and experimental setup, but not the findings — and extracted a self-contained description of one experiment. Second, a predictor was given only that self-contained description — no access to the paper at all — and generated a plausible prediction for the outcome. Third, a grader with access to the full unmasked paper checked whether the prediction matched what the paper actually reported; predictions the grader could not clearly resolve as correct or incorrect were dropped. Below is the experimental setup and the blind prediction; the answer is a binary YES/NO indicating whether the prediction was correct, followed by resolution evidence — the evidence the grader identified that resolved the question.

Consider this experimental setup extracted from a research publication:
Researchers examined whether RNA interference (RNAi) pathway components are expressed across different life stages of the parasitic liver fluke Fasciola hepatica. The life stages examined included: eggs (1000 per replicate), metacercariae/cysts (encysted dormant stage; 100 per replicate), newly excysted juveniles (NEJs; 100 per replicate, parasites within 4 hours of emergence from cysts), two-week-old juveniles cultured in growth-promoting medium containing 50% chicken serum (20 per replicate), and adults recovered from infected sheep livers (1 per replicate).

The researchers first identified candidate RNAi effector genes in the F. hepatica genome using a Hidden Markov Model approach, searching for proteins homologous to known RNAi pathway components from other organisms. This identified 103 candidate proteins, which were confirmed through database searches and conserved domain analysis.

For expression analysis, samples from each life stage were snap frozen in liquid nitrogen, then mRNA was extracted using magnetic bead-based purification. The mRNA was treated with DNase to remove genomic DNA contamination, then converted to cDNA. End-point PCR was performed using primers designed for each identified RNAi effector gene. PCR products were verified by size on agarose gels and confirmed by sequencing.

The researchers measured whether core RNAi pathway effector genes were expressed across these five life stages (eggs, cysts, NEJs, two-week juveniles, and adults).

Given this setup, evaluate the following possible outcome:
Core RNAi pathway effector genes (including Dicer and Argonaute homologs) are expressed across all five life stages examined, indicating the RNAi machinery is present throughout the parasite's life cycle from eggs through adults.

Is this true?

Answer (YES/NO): YES